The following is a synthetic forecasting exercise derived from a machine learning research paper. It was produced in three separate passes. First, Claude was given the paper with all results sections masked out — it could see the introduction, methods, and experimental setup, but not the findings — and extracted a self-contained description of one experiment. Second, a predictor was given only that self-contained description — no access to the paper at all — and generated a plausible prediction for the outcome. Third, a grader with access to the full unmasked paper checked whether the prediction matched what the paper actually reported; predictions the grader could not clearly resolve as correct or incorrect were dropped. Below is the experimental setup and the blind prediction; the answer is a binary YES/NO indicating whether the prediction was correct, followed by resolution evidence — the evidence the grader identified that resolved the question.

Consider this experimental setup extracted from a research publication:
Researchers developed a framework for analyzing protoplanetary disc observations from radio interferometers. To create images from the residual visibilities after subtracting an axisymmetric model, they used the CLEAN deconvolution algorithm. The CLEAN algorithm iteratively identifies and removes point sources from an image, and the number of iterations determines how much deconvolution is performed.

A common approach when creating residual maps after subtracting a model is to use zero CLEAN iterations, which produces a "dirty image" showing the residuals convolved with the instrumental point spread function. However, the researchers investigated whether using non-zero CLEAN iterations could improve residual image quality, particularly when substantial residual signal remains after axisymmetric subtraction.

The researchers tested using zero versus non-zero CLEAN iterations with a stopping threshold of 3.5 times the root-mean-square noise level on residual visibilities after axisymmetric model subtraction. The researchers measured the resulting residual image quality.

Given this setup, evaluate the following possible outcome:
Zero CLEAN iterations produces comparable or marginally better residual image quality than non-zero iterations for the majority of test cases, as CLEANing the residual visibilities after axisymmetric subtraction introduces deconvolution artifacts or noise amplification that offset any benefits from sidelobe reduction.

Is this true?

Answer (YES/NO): NO